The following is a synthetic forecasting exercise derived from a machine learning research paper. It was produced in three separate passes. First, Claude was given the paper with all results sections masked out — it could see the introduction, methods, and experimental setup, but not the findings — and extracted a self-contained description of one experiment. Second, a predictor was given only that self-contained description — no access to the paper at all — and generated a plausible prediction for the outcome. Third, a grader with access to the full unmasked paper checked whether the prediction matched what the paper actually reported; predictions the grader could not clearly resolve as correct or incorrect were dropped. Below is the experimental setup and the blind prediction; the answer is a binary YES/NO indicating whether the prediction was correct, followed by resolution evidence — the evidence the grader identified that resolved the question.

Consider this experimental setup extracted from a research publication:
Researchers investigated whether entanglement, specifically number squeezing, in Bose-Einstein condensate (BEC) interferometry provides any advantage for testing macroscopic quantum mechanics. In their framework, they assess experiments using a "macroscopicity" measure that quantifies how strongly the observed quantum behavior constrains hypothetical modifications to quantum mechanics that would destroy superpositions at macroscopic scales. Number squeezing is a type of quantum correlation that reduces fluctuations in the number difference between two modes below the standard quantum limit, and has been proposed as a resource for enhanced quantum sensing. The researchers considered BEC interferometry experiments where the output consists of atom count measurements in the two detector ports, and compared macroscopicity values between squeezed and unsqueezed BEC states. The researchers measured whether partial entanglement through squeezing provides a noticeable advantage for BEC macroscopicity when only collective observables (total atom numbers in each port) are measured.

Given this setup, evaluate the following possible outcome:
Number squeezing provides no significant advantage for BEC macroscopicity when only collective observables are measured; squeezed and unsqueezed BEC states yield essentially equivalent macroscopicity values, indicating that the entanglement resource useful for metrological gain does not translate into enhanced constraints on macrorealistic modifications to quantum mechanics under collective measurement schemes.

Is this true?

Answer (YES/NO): YES